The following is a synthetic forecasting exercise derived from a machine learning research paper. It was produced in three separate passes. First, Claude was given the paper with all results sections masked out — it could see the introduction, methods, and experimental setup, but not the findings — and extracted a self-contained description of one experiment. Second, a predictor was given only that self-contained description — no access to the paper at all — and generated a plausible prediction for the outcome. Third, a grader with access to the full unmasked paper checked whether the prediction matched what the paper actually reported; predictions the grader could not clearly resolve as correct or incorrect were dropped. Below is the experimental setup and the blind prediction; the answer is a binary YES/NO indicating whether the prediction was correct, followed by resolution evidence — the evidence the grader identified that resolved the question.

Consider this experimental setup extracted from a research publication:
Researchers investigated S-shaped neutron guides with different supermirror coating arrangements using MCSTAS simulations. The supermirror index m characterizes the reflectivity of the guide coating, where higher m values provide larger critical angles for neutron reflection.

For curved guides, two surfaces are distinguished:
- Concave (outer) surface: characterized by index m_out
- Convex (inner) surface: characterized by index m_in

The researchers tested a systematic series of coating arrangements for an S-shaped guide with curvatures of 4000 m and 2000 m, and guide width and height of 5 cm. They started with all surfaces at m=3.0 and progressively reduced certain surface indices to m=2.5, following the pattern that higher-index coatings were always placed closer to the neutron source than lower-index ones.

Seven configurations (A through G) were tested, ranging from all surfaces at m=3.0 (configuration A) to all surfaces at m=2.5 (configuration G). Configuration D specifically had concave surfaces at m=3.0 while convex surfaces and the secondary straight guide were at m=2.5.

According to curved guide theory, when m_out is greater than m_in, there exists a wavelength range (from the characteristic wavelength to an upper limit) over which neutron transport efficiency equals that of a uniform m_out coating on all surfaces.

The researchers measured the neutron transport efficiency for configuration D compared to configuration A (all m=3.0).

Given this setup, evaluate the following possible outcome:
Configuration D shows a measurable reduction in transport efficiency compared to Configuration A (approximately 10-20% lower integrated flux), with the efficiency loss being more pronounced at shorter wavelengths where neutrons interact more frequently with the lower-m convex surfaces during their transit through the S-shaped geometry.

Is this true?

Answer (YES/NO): NO